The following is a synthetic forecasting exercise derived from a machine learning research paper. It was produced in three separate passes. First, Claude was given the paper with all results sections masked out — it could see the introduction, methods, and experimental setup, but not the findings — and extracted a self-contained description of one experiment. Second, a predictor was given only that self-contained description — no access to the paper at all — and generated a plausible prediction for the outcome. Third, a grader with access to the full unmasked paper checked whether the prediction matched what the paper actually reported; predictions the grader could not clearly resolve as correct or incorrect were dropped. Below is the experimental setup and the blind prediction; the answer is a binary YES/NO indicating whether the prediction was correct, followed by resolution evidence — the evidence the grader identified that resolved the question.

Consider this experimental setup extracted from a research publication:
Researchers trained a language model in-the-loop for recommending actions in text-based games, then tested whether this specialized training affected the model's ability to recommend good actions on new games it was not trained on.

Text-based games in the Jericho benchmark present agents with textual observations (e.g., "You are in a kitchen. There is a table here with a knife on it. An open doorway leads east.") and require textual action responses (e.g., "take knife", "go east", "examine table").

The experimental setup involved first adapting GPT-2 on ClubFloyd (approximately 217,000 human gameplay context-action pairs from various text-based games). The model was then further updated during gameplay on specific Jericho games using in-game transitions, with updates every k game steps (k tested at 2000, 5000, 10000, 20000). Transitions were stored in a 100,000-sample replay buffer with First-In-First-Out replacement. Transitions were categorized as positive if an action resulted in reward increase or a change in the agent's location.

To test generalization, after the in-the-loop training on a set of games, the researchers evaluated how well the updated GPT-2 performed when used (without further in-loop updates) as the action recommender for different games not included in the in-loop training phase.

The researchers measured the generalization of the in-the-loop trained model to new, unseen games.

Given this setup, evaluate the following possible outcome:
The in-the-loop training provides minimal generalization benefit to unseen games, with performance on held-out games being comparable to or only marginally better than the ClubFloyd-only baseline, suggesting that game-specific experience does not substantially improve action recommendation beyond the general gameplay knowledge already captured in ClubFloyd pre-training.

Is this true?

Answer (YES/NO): NO